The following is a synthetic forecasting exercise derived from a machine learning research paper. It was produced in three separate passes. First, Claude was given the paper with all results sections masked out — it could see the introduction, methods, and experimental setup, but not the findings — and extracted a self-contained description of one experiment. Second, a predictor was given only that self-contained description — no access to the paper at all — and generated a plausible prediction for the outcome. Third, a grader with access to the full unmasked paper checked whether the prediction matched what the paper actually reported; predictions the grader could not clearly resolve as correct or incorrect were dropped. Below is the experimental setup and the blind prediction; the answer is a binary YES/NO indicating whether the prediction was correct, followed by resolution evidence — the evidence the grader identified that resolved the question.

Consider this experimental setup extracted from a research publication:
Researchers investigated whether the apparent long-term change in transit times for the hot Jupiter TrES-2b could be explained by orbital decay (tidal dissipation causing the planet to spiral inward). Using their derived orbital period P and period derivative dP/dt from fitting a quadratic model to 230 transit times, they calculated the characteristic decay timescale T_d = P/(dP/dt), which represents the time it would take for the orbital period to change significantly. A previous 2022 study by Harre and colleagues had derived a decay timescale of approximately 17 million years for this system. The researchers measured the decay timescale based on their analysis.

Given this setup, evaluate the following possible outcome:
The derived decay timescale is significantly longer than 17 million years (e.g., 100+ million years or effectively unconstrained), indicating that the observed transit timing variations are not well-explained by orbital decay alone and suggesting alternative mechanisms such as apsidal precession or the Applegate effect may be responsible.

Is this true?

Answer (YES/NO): NO